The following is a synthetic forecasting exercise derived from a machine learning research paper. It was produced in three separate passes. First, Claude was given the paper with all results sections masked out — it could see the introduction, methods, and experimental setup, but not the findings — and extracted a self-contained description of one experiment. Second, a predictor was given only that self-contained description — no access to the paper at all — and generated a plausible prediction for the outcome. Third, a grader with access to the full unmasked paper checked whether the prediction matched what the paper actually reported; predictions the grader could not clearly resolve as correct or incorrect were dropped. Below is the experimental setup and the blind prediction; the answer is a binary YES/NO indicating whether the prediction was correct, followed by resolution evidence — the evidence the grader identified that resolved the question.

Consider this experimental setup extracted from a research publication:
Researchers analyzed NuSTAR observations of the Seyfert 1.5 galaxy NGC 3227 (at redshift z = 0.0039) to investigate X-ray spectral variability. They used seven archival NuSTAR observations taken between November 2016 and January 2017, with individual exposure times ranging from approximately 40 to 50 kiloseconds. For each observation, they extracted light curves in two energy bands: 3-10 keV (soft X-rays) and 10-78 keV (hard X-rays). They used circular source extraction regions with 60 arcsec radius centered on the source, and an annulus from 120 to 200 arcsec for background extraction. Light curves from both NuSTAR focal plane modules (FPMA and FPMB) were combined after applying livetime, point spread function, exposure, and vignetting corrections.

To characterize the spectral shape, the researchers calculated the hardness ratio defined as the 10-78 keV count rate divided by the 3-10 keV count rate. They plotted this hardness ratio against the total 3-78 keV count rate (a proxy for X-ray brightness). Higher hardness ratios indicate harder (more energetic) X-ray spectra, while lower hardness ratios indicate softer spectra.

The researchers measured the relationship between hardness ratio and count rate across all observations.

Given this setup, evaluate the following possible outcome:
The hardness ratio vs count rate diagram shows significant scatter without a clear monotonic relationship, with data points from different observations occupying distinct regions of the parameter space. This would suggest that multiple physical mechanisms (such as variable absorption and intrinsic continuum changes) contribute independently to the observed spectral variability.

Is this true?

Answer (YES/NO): NO